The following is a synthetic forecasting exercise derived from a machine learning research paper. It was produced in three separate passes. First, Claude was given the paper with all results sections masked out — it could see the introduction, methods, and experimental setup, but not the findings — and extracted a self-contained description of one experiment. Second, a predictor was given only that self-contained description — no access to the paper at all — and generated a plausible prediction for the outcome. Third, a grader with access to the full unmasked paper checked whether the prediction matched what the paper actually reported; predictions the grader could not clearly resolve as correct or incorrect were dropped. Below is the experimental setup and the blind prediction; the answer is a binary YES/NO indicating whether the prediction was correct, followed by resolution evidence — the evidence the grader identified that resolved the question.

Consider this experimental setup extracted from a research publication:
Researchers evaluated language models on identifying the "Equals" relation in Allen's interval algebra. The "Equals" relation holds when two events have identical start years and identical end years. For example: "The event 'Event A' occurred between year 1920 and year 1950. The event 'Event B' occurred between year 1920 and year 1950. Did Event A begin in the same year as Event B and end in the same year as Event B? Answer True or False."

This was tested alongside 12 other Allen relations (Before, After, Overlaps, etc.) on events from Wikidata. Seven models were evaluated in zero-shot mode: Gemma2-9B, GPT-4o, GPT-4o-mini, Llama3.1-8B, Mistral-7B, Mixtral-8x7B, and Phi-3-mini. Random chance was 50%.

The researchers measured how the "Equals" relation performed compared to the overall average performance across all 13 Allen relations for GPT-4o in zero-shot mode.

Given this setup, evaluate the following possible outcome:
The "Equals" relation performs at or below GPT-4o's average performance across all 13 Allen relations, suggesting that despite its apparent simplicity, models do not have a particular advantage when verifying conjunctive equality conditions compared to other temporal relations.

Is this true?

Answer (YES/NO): YES